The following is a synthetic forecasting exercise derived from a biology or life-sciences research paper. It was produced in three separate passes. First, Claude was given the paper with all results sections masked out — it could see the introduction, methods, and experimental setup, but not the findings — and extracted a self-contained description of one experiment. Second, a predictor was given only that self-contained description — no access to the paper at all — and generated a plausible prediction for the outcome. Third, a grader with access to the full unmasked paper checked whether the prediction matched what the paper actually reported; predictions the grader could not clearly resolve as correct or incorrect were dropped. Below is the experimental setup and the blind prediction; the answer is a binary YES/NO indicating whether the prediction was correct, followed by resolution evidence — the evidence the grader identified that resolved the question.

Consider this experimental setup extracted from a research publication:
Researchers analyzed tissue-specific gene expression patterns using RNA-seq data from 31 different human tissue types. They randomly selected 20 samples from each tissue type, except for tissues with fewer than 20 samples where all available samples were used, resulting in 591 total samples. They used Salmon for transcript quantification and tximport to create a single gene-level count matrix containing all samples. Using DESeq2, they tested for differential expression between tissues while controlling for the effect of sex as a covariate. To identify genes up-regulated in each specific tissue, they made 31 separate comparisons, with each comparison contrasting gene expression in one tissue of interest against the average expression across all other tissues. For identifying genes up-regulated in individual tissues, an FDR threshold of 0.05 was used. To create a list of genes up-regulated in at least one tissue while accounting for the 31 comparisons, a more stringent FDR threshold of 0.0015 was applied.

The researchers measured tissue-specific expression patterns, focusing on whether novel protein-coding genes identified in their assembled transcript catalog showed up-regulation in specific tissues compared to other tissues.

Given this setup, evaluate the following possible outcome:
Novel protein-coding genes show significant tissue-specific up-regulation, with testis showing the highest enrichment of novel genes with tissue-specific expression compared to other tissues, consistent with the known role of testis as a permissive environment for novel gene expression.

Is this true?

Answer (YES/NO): YES